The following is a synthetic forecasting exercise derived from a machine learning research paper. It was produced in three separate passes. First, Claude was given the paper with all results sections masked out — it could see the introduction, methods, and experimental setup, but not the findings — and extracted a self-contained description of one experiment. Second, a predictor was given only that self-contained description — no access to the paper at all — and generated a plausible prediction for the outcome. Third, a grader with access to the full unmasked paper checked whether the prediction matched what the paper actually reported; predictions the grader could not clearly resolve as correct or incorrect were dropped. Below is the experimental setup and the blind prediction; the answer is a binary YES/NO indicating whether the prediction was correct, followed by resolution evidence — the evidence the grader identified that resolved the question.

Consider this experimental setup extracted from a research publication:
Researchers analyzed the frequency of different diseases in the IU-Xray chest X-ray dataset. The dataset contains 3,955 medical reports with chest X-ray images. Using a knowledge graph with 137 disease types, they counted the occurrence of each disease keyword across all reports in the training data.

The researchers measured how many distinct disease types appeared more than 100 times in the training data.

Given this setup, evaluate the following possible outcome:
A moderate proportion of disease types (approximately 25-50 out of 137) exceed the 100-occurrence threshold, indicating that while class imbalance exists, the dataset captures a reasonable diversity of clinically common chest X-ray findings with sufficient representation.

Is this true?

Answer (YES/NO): NO